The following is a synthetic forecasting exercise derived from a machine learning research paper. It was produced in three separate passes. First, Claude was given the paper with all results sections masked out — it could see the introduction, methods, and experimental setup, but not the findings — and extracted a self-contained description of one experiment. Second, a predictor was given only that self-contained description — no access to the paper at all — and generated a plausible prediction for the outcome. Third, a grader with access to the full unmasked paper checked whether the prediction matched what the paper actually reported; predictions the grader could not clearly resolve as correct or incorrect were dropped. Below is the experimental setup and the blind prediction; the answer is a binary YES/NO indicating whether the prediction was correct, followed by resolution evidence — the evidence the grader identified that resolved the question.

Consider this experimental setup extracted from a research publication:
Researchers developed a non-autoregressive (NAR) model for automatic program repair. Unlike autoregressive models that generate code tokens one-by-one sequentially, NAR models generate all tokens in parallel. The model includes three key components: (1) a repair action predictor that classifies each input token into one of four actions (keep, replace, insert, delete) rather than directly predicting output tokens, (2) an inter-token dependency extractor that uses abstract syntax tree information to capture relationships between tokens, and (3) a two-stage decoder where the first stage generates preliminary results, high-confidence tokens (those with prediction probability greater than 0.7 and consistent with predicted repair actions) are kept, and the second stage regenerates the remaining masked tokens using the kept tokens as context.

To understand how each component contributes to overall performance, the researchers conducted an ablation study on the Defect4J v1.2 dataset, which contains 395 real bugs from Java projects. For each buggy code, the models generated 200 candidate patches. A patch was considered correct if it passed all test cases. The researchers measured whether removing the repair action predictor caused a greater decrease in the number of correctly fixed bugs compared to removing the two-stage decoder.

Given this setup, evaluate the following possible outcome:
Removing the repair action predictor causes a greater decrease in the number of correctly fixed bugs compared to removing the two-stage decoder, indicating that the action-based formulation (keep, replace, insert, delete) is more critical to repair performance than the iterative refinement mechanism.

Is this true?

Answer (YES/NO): NO